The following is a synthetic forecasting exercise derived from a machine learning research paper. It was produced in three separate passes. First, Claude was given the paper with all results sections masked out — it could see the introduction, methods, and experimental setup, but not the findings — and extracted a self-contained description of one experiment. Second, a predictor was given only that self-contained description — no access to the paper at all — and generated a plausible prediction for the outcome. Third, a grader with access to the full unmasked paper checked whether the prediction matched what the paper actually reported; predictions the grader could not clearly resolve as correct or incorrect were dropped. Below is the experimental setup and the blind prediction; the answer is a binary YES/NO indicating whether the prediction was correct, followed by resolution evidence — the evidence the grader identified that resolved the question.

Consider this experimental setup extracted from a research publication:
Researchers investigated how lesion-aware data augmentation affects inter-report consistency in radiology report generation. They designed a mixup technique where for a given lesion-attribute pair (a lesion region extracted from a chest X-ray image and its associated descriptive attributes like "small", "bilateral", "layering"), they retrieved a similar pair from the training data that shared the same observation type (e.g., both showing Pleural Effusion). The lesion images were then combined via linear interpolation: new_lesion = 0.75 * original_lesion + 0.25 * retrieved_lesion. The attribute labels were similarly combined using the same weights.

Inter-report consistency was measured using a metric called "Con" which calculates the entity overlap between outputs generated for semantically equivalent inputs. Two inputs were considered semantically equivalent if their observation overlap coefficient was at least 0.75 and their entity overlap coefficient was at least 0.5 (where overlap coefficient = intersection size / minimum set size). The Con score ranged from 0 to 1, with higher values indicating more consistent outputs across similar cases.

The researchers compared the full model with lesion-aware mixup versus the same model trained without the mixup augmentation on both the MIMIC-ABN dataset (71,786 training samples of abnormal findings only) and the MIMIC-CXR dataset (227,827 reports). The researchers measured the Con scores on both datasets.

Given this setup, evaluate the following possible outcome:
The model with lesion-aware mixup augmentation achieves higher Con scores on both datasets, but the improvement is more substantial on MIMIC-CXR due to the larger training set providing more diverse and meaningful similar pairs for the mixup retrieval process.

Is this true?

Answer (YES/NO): NO